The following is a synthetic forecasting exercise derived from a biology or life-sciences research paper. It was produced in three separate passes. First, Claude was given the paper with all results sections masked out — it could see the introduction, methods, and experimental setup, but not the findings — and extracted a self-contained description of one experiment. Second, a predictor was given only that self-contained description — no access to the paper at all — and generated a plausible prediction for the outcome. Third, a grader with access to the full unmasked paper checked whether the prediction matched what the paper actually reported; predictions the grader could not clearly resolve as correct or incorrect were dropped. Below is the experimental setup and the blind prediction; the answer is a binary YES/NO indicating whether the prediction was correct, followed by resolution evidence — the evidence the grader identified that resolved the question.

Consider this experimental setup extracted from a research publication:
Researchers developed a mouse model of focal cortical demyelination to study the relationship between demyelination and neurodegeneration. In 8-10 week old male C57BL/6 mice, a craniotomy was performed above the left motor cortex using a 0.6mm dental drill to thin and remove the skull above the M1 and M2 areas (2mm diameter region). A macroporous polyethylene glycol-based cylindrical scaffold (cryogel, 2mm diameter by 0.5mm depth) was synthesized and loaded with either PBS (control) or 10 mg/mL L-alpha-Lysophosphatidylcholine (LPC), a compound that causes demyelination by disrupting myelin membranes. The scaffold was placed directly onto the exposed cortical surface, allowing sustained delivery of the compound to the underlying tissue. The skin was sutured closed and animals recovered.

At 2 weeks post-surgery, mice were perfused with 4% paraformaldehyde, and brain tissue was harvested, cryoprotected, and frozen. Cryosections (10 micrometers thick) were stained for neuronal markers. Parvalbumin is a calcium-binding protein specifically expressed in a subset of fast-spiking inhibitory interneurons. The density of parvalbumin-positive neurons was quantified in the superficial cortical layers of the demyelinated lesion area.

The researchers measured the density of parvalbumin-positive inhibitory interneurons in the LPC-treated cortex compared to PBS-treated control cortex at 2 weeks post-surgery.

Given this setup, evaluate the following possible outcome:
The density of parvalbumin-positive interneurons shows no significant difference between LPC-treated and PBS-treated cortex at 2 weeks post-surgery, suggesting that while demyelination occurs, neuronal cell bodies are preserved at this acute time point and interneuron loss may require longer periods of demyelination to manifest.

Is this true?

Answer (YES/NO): NO